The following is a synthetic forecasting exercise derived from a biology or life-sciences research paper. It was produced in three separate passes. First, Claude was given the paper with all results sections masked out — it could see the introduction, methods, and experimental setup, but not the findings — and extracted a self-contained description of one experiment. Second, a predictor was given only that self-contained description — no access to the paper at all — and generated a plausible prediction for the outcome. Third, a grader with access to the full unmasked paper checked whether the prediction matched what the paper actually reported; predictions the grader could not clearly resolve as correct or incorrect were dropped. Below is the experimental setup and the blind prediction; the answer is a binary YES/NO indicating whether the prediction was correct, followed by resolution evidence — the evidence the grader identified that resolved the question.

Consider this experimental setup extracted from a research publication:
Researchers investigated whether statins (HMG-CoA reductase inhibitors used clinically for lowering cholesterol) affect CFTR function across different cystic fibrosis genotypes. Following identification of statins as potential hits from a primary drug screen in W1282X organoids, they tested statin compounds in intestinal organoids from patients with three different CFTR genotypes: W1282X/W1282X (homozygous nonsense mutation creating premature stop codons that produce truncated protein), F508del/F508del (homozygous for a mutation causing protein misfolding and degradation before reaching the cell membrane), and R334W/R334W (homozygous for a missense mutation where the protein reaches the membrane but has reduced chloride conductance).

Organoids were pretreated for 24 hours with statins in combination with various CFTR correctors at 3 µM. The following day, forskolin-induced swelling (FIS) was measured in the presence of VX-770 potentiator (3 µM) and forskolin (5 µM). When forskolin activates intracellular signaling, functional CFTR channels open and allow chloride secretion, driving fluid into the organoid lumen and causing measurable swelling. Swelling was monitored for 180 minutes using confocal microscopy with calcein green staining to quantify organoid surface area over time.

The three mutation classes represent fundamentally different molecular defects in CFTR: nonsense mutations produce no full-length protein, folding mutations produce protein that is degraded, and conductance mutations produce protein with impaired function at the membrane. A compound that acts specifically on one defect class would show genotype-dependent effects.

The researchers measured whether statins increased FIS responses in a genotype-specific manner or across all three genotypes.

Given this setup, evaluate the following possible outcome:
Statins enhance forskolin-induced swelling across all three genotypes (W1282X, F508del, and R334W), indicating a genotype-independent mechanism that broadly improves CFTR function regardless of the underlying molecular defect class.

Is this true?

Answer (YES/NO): NO